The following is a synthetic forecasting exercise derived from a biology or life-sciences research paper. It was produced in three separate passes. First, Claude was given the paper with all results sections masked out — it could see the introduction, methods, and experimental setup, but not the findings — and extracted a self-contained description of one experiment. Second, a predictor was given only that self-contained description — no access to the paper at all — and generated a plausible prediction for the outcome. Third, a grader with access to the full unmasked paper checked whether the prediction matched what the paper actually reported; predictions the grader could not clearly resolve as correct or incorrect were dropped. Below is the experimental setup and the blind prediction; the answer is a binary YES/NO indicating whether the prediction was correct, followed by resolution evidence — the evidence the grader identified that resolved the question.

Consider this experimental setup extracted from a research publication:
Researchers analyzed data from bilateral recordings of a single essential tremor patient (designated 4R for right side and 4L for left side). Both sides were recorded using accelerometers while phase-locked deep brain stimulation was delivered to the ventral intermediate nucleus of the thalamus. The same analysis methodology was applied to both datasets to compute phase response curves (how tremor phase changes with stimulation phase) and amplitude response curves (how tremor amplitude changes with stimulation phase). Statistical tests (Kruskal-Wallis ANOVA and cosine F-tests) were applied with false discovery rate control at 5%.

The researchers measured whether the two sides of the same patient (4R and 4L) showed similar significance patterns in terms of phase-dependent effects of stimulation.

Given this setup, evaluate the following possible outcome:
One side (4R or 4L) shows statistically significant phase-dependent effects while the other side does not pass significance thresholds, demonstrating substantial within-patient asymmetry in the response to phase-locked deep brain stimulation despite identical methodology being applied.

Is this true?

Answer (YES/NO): NO